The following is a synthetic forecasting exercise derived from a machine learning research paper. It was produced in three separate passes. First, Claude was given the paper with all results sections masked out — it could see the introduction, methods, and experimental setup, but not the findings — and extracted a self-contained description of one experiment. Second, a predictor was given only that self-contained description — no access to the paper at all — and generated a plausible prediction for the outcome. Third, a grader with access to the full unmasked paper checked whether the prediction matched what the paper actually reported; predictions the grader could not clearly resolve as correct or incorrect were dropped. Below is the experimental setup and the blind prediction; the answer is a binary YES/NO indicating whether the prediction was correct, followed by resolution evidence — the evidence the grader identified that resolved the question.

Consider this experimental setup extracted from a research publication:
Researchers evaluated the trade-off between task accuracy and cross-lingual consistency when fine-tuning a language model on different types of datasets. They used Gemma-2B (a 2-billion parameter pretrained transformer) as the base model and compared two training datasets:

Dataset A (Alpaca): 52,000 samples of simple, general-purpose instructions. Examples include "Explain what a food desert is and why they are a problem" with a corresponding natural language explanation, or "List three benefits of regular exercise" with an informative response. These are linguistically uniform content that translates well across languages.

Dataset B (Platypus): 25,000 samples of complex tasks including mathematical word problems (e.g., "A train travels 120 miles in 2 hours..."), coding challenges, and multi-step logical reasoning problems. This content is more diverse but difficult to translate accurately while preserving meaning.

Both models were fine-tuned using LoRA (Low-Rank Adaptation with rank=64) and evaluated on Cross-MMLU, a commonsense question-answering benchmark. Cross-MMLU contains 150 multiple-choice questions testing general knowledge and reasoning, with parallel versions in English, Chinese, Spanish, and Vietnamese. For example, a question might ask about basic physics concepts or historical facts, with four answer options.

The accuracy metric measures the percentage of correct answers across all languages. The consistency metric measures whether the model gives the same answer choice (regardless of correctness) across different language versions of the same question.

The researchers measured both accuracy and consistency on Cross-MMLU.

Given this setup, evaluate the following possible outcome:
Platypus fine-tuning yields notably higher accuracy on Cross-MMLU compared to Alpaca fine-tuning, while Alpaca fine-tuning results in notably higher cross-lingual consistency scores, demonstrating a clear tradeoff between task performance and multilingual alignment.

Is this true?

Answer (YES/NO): NO